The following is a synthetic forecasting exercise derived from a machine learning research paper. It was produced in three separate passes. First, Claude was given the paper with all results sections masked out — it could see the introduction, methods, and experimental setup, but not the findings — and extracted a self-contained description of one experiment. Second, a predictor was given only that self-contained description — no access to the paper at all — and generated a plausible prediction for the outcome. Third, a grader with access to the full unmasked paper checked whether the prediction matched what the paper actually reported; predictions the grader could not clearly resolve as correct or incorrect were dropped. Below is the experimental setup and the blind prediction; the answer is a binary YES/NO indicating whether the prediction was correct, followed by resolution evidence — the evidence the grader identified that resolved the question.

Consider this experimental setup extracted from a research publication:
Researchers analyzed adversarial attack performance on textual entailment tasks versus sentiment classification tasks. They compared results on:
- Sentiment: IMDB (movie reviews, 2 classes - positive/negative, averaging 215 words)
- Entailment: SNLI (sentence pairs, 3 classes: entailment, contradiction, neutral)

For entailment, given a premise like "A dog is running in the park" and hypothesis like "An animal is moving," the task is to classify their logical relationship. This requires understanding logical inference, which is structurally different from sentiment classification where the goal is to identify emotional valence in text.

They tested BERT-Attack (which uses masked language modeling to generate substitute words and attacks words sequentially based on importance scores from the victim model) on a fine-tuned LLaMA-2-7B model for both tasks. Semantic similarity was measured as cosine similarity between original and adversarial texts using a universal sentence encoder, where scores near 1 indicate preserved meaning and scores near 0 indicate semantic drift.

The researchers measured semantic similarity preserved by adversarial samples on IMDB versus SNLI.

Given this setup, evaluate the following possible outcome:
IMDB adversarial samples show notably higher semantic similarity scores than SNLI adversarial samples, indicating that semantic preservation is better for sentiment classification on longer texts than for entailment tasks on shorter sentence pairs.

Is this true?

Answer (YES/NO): YES